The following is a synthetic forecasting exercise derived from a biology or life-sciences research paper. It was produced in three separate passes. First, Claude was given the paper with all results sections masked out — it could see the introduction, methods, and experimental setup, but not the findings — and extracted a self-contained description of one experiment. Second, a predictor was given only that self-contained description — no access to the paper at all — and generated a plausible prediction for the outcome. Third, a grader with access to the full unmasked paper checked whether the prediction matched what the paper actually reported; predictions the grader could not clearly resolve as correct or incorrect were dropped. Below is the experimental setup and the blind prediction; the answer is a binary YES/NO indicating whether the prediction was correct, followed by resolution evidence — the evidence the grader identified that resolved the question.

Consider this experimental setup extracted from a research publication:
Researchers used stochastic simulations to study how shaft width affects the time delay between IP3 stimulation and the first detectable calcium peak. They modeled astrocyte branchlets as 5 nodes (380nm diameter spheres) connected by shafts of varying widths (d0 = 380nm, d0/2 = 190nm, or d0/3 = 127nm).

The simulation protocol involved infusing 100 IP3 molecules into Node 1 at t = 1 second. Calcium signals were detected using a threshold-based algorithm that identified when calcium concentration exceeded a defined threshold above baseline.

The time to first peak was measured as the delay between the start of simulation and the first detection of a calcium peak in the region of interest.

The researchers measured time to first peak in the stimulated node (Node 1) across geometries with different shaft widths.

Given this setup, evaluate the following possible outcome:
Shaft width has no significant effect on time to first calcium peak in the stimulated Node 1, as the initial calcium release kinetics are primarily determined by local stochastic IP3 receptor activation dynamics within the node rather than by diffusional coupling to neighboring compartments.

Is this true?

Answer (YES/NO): NO